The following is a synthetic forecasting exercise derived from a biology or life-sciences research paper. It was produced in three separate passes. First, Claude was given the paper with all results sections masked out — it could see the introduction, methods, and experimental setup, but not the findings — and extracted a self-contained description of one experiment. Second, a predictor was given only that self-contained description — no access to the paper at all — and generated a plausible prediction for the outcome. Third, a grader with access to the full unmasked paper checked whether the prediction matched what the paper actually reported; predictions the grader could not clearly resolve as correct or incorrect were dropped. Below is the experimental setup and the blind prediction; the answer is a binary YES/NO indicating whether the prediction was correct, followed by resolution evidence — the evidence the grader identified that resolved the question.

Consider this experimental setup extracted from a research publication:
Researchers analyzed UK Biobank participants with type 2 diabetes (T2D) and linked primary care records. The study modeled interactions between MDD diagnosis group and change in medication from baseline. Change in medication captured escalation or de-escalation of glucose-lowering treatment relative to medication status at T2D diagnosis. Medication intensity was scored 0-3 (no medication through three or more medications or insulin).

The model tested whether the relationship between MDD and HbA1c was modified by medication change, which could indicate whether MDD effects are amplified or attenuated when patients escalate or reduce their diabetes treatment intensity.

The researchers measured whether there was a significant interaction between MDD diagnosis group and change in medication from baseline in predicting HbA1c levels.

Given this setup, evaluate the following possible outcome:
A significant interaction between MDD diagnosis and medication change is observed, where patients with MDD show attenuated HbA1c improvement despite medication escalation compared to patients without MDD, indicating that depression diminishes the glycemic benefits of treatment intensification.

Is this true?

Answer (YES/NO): NO